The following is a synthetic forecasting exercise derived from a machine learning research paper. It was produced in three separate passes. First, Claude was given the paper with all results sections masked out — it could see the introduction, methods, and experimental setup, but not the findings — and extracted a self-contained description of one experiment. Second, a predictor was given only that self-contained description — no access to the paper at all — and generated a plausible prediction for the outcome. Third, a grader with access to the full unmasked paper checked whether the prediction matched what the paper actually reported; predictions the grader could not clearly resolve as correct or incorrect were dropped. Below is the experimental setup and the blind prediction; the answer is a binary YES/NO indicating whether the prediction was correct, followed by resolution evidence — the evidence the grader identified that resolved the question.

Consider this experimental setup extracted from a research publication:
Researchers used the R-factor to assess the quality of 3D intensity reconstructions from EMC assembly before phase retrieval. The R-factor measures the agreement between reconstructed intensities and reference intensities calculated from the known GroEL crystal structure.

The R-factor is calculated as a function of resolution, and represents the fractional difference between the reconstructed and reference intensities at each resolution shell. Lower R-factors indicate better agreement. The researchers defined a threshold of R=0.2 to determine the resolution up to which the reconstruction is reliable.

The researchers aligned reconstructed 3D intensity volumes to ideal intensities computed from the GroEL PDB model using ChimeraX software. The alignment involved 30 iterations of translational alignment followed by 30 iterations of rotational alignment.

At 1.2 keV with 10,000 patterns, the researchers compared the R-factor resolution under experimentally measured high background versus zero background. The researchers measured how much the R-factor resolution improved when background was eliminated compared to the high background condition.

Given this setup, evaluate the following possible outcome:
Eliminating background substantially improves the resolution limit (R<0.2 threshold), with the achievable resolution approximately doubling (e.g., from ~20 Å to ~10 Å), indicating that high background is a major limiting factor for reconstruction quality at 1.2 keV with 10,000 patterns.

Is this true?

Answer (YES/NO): NO